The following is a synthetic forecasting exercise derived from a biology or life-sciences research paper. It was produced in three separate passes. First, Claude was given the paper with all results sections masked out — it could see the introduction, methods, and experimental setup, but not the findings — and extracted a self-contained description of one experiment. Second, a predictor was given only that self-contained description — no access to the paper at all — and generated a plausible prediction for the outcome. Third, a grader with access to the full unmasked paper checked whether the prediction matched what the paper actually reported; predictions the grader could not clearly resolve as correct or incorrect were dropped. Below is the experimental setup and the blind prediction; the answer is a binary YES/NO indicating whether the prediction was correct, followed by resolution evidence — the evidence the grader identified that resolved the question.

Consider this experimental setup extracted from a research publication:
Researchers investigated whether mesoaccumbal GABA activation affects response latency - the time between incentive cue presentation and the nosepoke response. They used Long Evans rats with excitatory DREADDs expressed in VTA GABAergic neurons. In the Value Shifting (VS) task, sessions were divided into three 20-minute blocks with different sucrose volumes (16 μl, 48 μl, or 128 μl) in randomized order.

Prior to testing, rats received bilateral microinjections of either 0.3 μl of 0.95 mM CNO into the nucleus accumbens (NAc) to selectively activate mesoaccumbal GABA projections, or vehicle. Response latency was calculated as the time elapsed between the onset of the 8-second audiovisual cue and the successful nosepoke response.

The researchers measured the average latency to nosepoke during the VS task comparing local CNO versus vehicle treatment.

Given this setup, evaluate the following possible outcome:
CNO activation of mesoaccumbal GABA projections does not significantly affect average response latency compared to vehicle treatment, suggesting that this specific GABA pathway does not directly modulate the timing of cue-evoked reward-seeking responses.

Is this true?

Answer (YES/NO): YES